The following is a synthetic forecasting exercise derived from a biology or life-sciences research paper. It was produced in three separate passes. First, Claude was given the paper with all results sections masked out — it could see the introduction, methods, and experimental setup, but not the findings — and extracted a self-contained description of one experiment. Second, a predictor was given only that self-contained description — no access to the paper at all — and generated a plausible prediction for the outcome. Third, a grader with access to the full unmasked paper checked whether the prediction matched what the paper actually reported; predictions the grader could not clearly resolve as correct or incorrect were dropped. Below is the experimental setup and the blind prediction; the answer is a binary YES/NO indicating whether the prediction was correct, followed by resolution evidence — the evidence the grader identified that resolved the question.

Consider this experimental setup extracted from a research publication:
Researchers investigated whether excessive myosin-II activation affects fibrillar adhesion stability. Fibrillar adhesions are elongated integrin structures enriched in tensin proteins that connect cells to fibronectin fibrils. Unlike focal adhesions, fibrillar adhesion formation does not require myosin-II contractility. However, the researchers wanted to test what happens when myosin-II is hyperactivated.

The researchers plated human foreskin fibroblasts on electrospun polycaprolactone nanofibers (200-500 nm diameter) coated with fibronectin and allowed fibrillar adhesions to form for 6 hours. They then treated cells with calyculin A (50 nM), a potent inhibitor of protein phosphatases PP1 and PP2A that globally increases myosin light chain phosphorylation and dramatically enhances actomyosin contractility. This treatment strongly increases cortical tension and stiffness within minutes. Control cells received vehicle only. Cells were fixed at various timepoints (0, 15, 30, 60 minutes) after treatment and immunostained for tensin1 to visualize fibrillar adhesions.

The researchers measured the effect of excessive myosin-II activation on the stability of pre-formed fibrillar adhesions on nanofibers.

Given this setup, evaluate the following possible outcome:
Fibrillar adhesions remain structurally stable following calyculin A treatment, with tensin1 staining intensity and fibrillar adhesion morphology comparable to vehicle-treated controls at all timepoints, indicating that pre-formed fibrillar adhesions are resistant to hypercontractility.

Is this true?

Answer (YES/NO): NO